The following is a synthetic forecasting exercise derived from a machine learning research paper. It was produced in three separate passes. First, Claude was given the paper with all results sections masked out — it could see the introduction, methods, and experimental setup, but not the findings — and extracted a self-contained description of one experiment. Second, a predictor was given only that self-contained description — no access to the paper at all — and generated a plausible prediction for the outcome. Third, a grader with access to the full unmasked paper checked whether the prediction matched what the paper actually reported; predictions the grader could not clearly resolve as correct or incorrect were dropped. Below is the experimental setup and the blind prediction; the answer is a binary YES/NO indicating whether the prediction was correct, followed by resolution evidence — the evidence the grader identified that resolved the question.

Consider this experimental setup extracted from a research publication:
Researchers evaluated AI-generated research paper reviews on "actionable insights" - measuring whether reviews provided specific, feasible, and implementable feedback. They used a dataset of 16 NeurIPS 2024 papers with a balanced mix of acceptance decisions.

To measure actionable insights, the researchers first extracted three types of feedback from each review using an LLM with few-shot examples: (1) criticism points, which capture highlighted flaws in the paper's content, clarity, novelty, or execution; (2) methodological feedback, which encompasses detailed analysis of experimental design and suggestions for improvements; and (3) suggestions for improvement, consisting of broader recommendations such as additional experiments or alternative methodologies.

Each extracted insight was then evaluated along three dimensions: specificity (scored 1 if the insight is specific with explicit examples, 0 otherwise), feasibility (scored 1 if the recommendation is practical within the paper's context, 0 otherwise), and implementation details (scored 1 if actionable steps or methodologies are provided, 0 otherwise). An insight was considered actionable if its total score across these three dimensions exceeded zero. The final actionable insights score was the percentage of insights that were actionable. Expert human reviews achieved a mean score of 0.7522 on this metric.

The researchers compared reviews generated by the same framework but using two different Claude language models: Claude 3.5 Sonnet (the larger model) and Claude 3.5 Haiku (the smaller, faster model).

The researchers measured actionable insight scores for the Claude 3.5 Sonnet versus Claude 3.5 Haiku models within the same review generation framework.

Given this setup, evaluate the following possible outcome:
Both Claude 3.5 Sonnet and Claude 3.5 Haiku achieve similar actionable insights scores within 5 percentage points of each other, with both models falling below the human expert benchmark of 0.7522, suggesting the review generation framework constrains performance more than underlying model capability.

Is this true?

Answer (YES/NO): NO